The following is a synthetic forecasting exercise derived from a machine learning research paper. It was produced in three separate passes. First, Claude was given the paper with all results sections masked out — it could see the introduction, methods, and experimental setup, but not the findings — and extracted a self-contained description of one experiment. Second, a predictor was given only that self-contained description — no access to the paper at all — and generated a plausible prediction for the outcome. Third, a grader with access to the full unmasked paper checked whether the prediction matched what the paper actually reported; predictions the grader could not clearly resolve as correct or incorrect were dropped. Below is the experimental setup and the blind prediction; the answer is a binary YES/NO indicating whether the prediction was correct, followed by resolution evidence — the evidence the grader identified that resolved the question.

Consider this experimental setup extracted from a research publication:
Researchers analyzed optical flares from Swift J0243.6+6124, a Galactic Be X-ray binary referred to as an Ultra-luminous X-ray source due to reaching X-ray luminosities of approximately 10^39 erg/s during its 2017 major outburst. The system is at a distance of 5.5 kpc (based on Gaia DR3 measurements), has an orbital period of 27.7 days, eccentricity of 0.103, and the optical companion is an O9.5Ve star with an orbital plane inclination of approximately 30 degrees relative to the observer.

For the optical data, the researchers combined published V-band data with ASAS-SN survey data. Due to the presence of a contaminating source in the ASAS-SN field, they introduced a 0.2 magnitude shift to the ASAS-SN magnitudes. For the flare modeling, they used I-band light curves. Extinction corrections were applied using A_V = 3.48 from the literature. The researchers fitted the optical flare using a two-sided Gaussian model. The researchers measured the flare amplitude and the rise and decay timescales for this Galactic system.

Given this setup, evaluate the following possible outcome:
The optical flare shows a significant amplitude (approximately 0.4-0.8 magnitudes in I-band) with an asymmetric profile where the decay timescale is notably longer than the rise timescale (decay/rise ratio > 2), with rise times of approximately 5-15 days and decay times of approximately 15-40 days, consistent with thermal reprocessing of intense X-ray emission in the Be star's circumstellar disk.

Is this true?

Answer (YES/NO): NO